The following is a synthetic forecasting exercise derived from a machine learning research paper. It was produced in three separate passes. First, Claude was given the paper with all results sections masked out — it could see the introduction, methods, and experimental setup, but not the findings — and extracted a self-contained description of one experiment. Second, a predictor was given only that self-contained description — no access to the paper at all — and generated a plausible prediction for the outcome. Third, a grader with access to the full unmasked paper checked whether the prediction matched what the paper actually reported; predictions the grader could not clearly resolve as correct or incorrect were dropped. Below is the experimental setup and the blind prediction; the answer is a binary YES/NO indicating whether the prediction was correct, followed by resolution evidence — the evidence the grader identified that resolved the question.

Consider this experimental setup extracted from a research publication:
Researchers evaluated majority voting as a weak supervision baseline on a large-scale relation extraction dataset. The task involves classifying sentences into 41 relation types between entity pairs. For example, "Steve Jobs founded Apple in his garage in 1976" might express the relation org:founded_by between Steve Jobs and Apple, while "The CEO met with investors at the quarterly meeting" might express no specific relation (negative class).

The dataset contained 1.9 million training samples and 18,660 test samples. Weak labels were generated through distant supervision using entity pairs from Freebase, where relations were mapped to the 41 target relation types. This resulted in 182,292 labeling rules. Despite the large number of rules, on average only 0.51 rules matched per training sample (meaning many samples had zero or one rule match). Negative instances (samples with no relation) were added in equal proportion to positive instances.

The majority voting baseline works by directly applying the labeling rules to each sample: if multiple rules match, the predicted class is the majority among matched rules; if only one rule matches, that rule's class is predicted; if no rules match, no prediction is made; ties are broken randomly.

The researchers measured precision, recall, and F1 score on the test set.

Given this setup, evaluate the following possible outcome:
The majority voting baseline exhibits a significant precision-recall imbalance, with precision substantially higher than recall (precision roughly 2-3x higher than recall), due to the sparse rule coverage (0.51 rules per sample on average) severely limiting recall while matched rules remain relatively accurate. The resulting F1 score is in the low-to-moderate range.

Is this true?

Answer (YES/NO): NO